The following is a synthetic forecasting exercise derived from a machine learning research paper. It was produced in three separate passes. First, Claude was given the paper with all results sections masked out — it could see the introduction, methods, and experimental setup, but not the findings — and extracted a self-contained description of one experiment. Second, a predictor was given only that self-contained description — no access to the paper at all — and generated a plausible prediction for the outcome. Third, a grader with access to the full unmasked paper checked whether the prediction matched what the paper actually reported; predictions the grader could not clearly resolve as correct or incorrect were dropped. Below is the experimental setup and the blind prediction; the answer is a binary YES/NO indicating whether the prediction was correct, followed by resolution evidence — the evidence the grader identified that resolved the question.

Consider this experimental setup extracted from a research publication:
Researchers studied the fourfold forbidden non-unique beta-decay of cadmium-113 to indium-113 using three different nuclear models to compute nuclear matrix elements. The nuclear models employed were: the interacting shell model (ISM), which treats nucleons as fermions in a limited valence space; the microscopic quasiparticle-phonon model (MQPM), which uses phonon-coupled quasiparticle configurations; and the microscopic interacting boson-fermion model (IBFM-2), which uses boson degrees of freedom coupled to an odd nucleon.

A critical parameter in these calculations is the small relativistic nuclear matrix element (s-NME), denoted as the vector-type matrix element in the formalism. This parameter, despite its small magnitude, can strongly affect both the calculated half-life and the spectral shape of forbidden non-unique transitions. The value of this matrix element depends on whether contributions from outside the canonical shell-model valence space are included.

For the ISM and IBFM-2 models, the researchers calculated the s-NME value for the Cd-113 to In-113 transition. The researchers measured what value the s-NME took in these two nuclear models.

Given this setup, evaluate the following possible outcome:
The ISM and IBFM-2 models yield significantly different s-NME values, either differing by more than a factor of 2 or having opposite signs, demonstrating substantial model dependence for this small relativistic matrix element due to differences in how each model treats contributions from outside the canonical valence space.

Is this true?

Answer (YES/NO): NO